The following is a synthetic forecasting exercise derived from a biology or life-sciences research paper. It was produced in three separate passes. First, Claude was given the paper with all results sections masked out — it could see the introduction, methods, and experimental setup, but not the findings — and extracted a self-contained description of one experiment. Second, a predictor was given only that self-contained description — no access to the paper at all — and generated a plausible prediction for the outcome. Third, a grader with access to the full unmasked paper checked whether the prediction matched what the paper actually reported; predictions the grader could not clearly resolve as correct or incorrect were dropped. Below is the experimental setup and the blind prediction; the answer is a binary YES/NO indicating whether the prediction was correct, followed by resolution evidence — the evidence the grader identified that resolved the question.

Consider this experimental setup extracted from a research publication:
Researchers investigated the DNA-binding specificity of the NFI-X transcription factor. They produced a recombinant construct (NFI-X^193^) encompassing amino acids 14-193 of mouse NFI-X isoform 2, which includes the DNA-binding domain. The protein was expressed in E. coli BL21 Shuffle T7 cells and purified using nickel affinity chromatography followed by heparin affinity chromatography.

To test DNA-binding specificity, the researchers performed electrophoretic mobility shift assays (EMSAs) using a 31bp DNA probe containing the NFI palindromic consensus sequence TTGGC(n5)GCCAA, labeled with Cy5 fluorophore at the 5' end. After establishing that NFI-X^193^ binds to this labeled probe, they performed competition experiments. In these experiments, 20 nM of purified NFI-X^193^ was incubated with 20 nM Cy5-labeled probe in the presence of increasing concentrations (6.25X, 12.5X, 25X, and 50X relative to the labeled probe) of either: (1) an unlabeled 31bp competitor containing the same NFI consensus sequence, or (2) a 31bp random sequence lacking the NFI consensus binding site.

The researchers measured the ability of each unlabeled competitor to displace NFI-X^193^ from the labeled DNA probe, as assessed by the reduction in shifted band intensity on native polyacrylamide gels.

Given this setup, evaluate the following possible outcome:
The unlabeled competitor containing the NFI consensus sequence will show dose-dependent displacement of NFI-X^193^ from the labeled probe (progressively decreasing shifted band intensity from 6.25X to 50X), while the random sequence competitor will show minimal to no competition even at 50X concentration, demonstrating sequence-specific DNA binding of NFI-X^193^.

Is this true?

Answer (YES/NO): YES